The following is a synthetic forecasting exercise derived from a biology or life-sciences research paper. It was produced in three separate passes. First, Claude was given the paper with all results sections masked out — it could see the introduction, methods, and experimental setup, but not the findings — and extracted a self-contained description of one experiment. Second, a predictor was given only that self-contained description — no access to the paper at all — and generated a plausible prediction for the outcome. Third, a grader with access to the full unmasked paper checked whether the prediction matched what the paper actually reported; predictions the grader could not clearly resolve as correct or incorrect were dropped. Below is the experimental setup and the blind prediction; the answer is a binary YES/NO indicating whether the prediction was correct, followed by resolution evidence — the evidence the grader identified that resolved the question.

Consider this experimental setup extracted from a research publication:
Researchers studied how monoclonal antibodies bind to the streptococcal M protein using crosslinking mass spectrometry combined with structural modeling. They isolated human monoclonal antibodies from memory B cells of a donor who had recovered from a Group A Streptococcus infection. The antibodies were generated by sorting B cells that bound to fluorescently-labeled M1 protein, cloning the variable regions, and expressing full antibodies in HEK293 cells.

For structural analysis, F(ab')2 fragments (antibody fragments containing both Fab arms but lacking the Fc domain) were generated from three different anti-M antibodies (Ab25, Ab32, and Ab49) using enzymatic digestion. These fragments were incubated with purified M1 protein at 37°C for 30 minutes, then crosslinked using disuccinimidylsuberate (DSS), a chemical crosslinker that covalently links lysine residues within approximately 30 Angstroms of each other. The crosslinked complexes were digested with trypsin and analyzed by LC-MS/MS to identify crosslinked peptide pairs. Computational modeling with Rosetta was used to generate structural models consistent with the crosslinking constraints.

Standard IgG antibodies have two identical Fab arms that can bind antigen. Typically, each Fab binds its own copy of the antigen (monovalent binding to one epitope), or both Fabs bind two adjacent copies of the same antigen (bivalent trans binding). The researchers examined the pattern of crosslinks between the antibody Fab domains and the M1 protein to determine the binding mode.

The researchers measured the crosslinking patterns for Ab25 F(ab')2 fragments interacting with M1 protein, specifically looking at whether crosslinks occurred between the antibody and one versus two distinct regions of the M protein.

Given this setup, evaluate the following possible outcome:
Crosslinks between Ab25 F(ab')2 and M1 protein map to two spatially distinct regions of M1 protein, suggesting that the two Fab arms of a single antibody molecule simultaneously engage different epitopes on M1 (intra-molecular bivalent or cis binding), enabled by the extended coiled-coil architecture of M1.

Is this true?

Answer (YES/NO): YES